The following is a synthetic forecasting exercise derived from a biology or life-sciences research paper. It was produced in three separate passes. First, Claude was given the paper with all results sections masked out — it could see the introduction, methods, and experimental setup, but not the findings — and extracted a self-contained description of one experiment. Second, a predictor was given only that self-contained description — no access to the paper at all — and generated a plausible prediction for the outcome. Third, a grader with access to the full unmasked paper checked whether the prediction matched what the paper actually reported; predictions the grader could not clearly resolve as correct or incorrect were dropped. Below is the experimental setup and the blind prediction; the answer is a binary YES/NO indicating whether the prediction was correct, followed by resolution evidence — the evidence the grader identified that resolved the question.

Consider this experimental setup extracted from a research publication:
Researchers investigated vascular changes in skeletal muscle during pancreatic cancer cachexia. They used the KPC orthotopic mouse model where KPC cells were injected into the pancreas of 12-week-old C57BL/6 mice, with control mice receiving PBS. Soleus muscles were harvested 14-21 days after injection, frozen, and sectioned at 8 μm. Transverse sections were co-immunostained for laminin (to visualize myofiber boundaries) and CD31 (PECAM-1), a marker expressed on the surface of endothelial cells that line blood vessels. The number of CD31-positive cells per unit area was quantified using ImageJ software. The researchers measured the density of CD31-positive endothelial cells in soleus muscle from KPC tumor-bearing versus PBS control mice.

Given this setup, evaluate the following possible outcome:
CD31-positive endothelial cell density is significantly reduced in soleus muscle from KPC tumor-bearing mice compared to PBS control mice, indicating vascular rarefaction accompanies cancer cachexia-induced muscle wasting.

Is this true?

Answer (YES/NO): YES